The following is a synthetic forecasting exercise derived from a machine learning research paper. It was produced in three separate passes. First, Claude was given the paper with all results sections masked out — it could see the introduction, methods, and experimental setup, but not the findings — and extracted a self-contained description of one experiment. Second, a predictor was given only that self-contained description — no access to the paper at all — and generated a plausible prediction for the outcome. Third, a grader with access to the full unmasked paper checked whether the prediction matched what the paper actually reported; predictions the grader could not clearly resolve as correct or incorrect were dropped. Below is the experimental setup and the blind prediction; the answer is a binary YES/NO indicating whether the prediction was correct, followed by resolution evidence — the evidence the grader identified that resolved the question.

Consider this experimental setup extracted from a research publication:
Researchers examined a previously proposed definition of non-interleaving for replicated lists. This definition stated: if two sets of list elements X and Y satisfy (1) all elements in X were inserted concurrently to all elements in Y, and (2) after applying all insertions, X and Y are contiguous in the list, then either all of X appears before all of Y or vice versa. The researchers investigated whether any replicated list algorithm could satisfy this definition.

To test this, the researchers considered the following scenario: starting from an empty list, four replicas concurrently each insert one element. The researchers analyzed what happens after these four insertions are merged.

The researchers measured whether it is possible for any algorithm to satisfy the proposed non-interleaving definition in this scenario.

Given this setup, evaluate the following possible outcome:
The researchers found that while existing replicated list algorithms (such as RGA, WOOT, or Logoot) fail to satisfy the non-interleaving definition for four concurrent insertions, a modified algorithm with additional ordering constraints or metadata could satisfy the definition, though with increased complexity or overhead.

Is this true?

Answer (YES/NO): NO